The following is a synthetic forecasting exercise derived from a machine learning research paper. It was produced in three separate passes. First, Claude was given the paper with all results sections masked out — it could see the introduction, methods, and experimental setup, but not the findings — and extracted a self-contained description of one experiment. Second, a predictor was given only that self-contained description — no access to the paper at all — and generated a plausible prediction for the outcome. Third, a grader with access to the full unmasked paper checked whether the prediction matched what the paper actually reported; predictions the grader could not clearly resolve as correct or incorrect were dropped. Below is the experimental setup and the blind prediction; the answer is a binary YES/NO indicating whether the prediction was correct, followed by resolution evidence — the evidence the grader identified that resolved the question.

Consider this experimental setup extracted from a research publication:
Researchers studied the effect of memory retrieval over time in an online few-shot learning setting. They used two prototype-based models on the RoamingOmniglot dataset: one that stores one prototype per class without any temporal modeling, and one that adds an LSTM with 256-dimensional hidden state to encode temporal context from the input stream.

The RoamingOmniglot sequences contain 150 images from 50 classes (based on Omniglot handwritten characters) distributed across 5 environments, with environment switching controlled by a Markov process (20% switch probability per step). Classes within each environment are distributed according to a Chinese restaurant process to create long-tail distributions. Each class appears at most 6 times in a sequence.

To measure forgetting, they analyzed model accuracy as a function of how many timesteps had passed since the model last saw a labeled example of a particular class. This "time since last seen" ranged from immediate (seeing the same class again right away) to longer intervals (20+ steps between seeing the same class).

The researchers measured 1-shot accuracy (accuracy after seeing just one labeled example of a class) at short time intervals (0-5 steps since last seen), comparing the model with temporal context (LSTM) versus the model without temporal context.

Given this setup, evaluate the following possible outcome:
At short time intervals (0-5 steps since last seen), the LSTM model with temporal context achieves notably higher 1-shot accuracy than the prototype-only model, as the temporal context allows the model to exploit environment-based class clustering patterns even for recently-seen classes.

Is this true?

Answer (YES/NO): YES